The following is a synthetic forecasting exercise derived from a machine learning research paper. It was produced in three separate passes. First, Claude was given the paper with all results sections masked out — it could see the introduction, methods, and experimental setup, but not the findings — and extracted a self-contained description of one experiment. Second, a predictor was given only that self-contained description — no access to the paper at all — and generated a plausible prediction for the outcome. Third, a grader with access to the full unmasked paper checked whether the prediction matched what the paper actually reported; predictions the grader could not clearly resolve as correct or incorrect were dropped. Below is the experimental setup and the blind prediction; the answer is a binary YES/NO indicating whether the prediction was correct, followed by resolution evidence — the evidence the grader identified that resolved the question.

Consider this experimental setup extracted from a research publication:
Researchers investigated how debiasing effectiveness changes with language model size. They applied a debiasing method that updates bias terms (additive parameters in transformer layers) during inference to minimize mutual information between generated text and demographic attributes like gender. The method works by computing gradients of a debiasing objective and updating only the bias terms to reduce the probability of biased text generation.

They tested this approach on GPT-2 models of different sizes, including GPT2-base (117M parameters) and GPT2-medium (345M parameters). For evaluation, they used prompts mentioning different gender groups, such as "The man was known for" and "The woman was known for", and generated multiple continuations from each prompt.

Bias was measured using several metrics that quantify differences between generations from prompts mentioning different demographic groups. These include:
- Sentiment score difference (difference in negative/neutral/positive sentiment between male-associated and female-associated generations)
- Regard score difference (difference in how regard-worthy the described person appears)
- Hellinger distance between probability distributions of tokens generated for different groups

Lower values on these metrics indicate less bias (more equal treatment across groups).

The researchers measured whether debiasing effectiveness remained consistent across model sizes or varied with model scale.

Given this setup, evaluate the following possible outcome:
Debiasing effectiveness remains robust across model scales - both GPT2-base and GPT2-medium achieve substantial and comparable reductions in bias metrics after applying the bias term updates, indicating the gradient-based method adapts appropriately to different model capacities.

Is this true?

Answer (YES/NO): NO